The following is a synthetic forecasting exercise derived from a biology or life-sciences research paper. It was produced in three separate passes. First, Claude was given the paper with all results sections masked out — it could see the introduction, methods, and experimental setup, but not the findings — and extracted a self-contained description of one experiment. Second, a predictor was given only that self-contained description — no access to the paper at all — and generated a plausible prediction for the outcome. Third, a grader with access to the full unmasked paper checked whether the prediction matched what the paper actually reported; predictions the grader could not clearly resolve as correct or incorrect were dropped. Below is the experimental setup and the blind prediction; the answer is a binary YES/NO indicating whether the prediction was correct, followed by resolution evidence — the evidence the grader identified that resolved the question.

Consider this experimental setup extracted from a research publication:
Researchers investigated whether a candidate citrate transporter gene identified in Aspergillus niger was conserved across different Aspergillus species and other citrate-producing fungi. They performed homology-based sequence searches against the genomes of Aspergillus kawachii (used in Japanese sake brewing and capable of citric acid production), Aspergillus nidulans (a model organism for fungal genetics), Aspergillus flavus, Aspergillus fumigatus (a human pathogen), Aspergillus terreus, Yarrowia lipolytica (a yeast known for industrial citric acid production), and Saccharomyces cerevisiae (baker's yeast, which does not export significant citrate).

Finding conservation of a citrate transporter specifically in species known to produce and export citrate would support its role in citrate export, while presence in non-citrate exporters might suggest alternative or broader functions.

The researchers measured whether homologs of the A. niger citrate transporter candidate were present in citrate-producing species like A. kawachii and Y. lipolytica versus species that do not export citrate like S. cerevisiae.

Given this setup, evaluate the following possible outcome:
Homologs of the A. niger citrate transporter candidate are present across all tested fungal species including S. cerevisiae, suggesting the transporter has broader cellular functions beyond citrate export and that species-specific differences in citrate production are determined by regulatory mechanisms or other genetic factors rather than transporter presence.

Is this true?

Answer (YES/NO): NO